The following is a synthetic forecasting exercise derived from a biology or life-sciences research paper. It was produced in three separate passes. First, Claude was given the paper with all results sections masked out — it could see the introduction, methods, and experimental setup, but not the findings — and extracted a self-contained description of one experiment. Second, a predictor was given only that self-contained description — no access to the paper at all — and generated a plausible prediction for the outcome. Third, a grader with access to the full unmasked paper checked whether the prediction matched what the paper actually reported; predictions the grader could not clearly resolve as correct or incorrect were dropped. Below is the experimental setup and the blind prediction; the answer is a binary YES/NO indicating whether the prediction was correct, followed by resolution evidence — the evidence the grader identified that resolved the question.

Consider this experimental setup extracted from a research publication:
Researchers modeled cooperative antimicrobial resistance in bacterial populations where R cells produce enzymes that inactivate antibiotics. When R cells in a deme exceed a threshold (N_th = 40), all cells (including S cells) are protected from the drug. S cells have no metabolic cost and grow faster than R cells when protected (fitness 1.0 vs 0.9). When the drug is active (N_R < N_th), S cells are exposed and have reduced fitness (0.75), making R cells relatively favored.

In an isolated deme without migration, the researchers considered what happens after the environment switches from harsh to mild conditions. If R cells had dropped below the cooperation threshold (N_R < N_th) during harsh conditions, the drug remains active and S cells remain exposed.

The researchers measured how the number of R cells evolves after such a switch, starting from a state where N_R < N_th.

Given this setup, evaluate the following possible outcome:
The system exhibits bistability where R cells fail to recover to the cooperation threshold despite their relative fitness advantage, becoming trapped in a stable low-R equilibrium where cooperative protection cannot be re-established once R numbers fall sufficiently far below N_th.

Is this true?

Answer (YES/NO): NO